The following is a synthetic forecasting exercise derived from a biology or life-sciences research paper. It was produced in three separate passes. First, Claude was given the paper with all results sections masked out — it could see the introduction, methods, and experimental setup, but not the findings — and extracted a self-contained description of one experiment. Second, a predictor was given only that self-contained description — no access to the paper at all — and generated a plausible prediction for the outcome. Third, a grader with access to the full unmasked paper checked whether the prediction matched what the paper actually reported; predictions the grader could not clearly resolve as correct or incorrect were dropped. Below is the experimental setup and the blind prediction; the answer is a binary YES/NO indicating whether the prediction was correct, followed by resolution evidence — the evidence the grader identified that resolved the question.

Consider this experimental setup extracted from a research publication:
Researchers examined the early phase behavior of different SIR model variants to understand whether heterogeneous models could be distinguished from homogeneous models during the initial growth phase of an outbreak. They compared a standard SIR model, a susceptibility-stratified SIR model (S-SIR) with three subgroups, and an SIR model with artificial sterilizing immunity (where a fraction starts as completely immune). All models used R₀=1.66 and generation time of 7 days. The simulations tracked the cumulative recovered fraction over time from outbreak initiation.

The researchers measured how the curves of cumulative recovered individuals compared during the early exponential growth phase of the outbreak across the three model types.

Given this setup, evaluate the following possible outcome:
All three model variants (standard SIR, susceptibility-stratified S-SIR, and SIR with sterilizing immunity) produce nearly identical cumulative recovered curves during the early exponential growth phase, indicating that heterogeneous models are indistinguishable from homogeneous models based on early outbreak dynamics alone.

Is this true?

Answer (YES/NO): YES